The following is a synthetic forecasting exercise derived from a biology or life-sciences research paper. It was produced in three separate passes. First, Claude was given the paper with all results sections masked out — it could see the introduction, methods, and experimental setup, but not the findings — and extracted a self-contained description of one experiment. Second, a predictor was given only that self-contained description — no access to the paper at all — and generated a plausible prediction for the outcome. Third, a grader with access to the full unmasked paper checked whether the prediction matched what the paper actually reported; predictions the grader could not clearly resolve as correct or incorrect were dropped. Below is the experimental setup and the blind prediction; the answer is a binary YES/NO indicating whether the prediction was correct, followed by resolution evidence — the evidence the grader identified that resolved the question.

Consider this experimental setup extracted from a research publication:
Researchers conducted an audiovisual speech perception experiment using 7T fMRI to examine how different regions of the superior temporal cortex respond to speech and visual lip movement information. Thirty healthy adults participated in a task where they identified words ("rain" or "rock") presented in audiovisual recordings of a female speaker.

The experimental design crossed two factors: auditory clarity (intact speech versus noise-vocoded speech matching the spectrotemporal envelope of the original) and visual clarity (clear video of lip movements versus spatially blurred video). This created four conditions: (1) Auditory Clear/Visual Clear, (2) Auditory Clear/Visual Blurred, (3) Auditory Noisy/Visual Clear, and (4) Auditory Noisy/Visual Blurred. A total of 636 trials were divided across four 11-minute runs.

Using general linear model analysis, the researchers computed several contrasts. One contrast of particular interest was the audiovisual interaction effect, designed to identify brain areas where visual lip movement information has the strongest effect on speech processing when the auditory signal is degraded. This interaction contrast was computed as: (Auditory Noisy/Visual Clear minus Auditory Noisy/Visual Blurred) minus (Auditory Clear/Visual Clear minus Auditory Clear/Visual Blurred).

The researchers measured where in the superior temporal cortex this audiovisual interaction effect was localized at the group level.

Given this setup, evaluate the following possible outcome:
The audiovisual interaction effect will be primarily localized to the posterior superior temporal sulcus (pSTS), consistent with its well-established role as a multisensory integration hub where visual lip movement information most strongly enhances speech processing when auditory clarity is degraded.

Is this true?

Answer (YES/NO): NO